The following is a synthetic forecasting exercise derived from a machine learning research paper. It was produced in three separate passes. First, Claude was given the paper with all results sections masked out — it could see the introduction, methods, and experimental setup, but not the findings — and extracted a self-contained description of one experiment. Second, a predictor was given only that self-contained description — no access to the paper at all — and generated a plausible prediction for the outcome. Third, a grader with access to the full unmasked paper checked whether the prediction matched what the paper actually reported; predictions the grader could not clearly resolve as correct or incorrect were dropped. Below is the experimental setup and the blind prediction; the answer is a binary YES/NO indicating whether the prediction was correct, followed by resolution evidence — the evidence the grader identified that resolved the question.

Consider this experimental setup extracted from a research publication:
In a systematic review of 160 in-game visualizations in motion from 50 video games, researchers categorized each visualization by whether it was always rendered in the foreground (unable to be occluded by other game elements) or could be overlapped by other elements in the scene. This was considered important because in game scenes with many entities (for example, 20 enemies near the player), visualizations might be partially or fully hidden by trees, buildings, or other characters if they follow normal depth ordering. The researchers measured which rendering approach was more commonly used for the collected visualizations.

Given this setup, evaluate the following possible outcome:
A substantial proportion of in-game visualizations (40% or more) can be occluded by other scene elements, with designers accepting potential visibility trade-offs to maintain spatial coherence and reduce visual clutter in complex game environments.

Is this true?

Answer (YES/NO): NO